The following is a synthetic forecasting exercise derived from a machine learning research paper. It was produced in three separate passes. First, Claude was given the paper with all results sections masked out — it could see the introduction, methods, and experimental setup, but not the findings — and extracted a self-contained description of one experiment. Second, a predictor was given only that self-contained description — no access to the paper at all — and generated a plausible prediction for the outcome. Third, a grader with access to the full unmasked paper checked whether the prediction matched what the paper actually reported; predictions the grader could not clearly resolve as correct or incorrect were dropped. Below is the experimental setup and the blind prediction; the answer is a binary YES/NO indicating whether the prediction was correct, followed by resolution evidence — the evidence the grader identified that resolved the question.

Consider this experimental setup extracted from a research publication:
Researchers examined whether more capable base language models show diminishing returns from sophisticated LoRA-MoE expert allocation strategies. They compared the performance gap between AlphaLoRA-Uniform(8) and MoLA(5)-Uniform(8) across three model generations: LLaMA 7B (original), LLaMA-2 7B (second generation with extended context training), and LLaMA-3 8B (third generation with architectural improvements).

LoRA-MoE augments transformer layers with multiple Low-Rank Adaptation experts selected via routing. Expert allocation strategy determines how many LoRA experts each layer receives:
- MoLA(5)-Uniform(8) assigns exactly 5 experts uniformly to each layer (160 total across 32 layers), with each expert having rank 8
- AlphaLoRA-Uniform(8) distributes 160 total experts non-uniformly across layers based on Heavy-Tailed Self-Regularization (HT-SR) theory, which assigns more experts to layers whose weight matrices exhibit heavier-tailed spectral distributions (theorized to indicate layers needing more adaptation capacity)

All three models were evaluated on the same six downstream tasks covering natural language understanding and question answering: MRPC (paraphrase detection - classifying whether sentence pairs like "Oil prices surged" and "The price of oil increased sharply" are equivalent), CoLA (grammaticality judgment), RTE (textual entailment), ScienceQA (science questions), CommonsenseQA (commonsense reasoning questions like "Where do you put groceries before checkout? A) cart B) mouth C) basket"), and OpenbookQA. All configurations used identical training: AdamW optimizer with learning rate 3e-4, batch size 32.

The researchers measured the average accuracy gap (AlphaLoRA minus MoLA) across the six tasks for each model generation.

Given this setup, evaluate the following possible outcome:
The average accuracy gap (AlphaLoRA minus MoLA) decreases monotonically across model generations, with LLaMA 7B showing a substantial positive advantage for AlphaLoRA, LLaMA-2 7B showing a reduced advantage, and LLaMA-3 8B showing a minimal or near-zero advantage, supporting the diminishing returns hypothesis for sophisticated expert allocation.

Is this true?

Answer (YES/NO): NO